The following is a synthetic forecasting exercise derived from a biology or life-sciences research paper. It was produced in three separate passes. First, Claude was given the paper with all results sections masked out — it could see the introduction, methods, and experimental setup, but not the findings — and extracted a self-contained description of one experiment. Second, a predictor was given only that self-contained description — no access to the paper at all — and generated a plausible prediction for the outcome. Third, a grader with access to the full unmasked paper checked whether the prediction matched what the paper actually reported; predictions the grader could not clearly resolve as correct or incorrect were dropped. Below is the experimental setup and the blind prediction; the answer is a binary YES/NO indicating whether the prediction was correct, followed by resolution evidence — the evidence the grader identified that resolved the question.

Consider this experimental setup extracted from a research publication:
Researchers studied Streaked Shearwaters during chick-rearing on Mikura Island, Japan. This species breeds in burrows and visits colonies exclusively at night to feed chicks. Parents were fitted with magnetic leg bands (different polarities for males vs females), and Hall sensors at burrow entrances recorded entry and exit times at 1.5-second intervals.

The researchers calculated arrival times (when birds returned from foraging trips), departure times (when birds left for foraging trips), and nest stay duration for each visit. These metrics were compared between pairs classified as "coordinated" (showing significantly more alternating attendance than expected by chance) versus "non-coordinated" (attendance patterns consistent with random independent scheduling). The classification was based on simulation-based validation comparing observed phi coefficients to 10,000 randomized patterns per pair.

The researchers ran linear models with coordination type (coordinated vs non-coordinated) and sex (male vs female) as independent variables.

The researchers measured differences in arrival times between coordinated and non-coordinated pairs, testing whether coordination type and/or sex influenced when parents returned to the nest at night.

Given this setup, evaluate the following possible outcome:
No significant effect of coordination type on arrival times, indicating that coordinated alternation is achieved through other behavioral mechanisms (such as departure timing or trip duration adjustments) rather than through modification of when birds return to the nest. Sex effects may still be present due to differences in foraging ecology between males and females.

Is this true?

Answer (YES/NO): YES